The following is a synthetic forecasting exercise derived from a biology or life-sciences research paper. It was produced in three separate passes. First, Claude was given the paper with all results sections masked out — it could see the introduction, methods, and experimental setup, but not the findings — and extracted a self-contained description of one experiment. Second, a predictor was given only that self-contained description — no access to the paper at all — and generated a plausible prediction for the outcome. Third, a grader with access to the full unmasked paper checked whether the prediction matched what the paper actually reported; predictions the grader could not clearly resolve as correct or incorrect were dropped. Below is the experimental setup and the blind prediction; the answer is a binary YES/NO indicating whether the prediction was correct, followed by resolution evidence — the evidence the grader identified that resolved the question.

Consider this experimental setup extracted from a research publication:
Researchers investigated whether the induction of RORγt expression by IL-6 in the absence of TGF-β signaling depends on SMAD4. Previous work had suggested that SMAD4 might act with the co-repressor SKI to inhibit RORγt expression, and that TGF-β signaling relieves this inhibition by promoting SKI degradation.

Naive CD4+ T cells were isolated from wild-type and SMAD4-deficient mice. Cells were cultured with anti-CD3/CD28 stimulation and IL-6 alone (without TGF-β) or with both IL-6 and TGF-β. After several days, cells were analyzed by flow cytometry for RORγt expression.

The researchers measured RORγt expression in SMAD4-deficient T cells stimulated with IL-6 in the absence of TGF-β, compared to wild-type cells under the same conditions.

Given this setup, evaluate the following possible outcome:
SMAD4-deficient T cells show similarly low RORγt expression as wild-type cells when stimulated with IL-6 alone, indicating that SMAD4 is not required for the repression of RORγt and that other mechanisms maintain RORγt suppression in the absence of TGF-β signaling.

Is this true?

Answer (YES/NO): NO